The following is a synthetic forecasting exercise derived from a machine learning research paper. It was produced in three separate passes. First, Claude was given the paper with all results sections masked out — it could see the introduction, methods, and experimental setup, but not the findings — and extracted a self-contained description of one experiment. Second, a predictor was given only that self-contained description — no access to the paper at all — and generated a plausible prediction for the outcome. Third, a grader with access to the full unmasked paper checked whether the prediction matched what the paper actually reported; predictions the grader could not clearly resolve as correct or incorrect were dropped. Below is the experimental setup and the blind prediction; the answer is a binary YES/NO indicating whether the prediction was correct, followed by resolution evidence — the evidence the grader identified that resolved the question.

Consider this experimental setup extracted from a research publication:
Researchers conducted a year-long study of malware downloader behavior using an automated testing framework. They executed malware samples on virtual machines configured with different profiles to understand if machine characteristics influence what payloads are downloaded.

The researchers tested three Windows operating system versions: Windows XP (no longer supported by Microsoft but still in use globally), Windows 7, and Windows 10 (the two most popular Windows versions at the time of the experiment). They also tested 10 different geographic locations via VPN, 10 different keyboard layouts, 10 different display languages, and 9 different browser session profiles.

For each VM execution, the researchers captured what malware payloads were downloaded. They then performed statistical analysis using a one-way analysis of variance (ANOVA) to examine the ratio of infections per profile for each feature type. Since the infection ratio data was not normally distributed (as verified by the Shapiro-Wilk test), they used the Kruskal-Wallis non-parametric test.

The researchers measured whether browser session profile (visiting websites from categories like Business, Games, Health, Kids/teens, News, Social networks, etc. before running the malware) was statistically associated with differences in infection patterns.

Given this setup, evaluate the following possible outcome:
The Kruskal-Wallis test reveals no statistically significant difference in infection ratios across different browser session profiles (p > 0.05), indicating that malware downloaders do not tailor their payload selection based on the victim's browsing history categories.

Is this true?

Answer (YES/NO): NO